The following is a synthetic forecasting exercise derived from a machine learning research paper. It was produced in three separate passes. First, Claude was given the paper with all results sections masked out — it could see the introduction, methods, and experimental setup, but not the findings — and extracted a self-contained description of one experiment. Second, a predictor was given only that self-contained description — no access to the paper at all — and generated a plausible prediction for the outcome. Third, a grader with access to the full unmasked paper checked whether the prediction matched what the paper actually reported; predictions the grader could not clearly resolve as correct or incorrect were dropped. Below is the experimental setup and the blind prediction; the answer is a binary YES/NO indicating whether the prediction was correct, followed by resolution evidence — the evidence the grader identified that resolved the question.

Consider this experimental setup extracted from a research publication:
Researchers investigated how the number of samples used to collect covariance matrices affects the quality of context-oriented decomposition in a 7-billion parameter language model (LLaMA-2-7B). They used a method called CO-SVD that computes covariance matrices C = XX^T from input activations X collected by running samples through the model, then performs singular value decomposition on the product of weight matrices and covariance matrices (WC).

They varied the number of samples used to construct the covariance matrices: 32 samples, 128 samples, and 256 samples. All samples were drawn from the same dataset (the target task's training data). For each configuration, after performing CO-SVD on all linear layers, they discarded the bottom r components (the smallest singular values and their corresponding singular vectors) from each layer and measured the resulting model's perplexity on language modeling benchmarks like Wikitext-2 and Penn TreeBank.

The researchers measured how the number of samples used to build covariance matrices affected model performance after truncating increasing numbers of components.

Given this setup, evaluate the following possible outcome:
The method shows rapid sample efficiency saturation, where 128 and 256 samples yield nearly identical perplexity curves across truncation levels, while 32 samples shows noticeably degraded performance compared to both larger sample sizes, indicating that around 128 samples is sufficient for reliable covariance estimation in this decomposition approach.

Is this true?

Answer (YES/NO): NO